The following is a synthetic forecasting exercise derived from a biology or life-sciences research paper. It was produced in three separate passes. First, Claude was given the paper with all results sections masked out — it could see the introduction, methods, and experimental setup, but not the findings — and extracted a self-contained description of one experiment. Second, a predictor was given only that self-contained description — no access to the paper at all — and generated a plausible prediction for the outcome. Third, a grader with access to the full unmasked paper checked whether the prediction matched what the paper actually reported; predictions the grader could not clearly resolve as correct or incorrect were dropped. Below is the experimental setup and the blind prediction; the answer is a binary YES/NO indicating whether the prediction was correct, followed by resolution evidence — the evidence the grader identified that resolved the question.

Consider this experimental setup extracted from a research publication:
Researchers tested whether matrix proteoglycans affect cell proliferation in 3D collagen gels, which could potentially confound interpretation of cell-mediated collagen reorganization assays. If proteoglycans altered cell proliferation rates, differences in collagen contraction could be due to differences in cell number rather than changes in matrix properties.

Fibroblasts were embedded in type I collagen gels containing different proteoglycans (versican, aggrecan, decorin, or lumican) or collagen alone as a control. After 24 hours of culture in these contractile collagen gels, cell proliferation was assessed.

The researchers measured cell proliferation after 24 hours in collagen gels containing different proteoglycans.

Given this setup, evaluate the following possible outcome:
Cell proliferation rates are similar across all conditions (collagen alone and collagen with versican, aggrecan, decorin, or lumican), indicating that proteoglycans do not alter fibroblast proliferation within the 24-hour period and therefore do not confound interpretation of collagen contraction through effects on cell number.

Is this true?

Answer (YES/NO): YES